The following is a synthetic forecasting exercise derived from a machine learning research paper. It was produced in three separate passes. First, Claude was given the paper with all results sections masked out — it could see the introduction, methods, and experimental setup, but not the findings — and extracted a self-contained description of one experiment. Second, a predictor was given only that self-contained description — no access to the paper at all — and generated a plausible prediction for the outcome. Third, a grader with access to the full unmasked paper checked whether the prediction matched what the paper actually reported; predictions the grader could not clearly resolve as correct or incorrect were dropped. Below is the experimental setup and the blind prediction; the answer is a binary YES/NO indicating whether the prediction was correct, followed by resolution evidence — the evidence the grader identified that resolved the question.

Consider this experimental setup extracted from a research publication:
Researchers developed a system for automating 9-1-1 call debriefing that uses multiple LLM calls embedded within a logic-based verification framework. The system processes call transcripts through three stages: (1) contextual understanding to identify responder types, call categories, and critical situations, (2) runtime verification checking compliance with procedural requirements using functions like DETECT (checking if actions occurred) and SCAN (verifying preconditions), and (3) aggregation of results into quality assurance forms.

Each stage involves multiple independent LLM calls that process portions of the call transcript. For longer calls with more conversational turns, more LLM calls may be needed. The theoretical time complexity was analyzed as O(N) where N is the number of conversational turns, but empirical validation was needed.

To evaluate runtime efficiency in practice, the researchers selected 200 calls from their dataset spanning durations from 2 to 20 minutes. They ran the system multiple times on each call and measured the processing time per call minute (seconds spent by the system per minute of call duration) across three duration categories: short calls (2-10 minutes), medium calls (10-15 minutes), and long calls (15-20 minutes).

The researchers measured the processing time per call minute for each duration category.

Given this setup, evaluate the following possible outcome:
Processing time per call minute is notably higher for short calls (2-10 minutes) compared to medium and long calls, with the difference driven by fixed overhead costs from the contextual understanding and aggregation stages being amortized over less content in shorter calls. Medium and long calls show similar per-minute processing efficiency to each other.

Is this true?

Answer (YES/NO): NO